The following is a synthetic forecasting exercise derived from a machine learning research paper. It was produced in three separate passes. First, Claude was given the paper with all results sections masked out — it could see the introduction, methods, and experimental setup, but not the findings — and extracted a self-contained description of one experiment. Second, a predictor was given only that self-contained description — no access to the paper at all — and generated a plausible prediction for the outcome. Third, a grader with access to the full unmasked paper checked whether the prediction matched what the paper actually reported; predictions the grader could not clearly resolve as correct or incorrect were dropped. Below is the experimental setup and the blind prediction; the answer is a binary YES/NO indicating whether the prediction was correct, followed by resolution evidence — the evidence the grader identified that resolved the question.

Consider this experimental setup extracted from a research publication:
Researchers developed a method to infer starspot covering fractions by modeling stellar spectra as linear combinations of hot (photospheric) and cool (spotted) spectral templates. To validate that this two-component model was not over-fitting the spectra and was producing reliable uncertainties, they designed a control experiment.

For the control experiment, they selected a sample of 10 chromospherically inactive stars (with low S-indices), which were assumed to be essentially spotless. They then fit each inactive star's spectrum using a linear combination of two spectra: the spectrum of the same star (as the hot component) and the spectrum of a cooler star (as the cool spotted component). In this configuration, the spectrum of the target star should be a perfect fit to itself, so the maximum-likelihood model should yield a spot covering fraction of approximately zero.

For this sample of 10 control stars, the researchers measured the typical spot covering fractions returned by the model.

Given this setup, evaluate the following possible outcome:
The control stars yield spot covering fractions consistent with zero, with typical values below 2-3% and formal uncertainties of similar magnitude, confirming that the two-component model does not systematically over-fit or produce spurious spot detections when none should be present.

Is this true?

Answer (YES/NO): NO